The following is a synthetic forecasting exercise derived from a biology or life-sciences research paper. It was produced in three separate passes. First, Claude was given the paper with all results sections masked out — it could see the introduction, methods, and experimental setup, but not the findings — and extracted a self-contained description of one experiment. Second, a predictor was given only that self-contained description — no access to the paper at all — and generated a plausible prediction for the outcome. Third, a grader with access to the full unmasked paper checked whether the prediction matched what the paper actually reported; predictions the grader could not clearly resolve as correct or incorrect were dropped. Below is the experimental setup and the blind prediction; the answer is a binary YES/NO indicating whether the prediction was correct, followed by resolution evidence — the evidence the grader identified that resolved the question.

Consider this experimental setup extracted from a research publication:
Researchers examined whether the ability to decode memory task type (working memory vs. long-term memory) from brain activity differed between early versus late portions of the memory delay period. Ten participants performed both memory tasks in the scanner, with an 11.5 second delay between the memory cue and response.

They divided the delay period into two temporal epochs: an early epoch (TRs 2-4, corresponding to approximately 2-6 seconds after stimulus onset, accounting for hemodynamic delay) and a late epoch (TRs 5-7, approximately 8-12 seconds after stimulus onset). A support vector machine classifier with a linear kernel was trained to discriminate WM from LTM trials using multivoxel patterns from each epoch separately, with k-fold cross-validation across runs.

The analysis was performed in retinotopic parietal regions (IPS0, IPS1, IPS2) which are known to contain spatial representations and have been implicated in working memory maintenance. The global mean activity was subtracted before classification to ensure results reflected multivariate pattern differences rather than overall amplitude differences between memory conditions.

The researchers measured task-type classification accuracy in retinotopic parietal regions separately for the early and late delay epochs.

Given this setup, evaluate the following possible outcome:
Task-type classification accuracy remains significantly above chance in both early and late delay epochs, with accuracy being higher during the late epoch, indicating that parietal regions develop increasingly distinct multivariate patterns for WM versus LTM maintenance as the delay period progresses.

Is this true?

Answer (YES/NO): NO